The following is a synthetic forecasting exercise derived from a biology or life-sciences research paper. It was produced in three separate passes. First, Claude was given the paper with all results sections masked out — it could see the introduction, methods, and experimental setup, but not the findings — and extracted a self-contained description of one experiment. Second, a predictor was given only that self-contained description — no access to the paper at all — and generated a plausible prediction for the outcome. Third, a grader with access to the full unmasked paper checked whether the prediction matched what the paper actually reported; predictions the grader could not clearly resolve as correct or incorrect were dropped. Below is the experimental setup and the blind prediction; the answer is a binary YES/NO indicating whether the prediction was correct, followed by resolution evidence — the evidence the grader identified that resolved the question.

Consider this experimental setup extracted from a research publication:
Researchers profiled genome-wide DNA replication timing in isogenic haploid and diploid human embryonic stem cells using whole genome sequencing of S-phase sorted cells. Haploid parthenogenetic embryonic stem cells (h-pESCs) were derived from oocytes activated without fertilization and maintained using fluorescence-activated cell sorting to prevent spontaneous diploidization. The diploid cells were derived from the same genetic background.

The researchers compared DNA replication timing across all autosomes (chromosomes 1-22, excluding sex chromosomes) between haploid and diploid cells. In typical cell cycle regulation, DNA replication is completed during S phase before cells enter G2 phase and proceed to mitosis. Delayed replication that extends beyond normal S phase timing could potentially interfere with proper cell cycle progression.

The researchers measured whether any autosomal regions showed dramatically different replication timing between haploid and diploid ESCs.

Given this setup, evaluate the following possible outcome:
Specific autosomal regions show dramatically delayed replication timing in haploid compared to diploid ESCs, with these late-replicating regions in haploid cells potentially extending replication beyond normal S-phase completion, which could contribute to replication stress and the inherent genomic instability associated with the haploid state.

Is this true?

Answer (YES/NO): YES